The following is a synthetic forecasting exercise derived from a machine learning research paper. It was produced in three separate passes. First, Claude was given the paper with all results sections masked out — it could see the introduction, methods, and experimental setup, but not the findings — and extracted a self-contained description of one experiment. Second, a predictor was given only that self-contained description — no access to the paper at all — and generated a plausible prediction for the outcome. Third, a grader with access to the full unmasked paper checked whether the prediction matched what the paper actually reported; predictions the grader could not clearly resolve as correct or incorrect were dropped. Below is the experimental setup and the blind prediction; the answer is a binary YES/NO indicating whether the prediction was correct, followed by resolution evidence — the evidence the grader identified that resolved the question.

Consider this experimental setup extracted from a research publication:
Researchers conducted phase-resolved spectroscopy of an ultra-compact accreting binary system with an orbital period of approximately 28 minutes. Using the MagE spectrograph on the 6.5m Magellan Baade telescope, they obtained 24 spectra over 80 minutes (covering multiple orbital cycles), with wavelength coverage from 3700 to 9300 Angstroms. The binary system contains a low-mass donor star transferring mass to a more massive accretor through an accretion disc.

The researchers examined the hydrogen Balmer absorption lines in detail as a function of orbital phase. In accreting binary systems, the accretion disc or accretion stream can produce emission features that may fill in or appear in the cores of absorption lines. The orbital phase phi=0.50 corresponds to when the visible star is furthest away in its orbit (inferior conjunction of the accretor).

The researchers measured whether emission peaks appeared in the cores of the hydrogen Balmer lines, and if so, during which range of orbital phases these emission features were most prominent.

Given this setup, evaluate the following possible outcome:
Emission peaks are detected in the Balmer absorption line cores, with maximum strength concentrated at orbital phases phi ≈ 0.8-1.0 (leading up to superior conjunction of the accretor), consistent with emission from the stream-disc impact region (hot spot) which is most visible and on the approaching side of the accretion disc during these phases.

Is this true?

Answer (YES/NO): NO